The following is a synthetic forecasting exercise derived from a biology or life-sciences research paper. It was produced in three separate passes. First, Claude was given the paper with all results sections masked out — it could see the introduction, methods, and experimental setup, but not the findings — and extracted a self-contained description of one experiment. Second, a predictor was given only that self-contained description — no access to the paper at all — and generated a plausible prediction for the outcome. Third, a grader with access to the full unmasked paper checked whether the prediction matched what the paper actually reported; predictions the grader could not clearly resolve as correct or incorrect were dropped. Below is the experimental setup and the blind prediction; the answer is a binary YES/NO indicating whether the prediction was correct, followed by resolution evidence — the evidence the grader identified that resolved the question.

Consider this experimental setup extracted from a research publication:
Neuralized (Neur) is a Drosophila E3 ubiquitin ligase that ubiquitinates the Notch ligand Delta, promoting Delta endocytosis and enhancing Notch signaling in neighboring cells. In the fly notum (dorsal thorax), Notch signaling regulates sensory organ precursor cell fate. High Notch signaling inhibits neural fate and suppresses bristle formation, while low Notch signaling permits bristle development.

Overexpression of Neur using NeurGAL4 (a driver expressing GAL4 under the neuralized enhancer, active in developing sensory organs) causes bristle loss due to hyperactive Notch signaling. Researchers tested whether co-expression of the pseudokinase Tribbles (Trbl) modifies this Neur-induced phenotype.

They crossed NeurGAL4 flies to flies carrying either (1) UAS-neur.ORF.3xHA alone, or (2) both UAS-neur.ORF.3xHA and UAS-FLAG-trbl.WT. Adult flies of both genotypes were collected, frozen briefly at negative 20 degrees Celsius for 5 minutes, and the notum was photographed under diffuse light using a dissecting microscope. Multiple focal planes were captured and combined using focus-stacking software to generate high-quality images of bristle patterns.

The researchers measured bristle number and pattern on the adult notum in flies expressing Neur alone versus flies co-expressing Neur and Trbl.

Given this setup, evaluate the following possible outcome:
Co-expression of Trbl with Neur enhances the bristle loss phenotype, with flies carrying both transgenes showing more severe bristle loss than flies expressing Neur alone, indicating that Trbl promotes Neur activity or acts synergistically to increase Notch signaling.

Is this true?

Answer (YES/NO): NO